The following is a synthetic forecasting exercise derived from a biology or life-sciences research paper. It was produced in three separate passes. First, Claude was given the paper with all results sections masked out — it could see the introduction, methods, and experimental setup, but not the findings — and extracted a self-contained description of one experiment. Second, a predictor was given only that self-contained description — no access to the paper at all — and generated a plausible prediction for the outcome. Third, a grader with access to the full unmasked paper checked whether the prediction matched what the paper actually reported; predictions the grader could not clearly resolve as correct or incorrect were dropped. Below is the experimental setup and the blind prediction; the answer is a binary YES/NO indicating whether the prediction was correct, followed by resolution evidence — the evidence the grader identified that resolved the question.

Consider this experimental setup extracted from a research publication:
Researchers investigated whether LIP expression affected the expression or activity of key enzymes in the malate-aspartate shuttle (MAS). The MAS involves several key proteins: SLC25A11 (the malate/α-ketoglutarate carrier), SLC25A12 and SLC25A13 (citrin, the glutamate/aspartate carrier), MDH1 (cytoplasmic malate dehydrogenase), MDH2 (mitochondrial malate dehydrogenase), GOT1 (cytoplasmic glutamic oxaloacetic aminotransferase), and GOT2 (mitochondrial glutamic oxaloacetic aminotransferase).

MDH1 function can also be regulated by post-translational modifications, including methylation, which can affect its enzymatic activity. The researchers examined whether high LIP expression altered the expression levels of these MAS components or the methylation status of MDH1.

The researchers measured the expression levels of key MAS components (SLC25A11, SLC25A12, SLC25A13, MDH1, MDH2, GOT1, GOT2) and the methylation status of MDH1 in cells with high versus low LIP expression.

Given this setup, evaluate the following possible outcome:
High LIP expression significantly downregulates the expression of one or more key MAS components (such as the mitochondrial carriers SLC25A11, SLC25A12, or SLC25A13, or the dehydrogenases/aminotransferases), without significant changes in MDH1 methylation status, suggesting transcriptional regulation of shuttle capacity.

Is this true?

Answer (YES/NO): NO